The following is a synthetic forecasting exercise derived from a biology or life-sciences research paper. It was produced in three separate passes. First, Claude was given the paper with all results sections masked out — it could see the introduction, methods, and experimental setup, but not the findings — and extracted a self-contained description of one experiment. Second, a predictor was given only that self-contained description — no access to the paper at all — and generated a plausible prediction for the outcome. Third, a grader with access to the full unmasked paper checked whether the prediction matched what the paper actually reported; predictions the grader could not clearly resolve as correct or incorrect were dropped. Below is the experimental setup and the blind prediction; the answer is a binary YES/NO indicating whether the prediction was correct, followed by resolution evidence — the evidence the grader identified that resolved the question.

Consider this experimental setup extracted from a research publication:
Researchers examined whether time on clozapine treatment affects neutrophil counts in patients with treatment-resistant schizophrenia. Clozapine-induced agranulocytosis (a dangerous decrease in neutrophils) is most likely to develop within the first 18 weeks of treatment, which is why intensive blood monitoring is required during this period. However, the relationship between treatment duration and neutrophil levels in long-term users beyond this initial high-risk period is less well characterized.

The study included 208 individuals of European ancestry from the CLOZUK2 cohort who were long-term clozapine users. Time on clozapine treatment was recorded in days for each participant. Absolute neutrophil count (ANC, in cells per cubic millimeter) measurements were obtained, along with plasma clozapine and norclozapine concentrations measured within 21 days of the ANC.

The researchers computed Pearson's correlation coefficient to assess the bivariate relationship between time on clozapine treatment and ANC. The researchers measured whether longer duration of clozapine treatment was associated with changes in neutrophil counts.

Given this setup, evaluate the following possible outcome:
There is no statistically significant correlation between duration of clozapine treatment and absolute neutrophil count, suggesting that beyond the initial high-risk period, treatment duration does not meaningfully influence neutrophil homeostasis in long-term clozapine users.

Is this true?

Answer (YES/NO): YES